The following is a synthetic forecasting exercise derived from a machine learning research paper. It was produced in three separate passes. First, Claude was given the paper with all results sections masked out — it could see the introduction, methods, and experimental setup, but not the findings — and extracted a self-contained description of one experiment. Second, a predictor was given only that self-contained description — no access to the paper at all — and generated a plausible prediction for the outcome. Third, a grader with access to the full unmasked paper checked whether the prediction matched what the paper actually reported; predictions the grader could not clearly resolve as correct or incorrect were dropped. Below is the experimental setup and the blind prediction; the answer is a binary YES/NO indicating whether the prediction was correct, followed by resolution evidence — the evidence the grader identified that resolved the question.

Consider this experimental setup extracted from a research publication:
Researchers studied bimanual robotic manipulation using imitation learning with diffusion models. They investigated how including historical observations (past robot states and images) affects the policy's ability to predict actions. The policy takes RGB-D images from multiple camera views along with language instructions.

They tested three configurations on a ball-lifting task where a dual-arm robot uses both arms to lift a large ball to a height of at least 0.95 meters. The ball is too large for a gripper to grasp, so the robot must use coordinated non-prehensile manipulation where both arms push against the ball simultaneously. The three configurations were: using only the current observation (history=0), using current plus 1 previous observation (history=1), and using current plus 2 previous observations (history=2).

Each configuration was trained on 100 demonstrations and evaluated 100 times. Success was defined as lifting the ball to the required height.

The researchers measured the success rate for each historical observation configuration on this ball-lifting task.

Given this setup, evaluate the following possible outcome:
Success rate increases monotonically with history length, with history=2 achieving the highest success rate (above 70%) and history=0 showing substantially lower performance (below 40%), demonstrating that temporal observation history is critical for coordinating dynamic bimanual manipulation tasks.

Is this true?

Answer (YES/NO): NO